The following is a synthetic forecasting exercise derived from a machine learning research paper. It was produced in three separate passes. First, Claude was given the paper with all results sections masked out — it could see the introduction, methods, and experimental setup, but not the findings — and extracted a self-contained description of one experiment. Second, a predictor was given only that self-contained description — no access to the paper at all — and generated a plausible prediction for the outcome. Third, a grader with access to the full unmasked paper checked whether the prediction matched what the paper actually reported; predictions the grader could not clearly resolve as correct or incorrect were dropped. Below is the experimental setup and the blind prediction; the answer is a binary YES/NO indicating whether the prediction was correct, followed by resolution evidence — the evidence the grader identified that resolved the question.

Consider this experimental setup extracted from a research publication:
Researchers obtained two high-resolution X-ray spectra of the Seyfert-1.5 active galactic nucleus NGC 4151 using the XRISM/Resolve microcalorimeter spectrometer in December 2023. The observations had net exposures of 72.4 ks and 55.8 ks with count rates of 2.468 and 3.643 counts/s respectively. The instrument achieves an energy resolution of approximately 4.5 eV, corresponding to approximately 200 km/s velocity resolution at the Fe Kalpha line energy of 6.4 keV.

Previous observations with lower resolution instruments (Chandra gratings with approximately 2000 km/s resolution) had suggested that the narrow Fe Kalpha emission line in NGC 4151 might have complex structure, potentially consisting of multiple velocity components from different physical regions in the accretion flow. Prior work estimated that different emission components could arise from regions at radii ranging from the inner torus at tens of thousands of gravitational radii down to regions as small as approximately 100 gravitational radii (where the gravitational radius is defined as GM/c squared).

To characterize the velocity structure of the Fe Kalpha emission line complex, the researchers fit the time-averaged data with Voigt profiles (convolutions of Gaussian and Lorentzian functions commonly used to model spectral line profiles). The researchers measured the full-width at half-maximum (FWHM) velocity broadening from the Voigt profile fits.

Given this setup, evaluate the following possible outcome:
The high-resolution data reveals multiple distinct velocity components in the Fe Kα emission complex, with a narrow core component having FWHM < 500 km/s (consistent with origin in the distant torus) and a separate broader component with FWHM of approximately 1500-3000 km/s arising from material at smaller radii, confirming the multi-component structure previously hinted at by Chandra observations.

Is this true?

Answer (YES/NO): NO